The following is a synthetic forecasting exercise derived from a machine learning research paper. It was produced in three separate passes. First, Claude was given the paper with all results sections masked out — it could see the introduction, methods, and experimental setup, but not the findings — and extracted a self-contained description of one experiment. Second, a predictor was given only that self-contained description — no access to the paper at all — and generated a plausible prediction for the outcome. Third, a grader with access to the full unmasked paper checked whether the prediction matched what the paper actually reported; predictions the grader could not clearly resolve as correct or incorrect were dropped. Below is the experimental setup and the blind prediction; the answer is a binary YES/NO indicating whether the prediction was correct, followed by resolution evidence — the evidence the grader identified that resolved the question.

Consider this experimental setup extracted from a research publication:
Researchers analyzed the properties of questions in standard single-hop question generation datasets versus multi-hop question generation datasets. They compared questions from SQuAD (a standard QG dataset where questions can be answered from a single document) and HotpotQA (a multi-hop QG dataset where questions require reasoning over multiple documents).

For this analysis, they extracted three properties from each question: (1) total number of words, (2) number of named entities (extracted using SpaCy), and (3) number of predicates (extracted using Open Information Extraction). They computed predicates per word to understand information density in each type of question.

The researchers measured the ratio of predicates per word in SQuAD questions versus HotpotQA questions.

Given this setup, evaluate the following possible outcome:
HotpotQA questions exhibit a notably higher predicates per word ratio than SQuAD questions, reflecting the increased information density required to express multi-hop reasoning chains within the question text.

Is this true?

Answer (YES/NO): NO